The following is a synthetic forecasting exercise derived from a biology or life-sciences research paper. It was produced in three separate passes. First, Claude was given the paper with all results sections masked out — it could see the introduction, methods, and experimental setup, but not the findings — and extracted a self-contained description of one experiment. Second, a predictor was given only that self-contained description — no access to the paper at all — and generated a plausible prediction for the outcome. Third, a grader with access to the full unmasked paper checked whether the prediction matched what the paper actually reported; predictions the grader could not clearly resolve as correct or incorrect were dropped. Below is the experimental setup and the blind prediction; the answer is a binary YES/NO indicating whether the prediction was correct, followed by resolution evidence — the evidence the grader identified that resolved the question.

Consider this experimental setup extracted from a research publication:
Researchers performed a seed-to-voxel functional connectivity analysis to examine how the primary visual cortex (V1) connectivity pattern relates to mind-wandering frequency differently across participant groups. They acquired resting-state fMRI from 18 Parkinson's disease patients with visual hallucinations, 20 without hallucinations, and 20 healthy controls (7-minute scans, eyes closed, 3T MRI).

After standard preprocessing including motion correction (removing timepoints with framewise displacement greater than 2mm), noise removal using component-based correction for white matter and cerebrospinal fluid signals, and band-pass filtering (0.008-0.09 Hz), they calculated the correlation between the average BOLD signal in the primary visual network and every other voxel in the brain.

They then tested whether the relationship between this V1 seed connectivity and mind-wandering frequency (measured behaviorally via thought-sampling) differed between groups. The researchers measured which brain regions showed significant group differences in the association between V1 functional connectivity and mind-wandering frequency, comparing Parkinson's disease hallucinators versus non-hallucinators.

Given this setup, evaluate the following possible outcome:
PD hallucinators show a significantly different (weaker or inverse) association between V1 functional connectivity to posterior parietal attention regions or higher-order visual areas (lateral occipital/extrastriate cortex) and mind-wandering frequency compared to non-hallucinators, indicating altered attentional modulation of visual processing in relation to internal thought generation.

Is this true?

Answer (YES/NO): NO